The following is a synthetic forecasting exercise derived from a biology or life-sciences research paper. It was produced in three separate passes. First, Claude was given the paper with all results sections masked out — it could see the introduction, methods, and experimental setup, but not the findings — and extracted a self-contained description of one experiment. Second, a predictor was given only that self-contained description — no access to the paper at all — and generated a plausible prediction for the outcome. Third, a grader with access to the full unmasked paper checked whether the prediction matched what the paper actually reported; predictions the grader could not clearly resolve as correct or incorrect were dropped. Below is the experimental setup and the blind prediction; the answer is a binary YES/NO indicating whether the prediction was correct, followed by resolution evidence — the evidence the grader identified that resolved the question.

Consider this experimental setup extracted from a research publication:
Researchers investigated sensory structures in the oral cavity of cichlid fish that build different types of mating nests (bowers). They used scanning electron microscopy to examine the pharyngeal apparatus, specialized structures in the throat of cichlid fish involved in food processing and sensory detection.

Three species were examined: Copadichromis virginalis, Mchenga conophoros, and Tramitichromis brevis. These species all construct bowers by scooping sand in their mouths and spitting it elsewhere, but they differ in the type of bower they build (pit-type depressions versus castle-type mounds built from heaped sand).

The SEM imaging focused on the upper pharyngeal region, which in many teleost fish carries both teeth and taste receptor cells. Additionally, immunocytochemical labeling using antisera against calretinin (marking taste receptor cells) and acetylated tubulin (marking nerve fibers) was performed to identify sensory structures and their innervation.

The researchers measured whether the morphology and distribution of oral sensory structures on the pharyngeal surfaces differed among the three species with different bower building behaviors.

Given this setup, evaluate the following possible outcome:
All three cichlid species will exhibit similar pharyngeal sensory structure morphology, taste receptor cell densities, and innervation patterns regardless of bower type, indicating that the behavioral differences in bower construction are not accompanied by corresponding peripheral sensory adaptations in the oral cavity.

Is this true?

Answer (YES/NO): NO